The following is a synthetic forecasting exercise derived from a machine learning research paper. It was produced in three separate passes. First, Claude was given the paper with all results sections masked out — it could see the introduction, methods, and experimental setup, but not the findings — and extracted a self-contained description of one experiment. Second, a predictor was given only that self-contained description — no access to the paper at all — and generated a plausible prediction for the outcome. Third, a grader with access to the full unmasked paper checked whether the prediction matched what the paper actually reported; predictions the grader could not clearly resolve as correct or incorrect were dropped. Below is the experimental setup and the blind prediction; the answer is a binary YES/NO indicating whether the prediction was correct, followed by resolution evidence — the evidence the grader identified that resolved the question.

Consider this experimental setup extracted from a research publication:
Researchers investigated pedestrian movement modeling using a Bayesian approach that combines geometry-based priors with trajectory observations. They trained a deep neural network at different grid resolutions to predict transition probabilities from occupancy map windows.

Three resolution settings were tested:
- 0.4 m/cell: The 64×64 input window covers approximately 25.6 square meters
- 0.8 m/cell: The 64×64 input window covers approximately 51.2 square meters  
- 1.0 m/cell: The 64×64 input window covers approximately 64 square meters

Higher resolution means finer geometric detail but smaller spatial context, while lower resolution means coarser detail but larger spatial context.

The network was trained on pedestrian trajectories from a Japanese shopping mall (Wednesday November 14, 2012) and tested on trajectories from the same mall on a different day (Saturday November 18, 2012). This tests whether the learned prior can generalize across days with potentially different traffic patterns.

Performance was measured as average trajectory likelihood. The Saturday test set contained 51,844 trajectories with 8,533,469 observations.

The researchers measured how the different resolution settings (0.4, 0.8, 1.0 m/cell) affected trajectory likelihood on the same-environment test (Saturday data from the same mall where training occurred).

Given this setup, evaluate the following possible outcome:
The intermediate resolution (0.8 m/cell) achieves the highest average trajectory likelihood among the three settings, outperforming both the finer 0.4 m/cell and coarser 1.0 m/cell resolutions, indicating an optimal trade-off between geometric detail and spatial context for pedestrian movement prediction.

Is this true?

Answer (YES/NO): NO